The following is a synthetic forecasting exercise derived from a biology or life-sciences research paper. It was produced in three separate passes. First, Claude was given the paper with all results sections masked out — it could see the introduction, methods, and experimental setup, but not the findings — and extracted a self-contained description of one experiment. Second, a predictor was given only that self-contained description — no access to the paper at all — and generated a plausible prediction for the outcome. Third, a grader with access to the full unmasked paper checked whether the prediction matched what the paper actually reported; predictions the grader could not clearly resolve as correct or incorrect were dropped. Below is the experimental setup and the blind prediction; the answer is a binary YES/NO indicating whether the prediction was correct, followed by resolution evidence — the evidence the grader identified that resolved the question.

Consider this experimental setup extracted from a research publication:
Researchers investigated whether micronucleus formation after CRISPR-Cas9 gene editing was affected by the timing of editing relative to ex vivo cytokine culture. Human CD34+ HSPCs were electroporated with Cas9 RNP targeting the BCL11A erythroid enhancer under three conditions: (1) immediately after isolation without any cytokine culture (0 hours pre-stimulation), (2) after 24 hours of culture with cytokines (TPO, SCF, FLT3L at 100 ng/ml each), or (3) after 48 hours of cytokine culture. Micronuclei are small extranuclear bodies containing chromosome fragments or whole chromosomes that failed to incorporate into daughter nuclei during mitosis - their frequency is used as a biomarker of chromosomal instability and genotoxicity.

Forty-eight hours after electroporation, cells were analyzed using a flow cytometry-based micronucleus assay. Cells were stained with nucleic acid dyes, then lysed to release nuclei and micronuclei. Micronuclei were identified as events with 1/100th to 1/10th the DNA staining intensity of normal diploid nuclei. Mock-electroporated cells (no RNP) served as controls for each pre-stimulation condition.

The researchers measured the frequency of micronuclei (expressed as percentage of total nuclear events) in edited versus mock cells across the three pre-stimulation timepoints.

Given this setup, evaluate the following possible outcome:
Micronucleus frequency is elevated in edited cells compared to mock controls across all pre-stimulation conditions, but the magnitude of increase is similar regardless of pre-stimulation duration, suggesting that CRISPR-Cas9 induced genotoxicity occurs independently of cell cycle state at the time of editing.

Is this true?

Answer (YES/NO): NO